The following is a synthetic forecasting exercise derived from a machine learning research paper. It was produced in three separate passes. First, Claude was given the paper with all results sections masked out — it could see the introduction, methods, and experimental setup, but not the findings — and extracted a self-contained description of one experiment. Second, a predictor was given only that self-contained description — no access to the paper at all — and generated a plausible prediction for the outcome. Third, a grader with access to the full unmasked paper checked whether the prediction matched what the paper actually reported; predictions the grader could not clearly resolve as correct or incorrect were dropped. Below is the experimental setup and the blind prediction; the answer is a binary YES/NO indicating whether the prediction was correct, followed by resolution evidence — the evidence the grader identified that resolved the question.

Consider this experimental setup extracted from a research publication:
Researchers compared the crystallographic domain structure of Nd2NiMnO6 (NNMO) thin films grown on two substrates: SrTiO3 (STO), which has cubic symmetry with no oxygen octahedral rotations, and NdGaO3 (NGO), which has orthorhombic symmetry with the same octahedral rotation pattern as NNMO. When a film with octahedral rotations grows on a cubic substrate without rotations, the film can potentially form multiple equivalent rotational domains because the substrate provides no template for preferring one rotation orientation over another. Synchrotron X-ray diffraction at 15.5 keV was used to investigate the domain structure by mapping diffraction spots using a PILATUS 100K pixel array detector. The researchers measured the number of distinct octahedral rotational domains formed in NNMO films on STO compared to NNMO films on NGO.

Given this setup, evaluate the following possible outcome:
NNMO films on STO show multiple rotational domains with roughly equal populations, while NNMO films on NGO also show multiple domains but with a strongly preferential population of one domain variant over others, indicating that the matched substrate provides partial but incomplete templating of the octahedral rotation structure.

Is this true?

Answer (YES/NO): NO